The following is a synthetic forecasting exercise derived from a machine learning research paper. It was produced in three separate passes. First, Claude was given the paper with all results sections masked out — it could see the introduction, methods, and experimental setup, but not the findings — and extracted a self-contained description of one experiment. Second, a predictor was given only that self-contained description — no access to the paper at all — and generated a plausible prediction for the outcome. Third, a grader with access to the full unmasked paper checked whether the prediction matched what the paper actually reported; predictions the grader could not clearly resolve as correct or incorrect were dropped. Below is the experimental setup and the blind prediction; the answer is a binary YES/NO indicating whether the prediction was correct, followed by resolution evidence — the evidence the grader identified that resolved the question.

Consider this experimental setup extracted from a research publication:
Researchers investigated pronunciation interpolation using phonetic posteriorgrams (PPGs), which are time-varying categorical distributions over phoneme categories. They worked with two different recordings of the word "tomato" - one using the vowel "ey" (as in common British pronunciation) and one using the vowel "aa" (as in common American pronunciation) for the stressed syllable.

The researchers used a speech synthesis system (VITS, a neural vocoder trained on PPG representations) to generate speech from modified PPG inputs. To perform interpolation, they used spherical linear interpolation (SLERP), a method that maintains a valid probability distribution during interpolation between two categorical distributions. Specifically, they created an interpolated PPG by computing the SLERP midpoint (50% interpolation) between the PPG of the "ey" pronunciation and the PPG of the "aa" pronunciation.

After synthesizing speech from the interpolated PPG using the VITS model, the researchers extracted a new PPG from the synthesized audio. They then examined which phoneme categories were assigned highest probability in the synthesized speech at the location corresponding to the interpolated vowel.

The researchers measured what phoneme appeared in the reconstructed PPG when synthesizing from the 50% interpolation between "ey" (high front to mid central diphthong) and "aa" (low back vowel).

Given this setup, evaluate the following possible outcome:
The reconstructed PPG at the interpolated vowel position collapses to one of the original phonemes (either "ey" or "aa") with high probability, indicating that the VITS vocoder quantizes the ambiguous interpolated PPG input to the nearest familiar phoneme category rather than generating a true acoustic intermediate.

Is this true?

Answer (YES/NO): NO